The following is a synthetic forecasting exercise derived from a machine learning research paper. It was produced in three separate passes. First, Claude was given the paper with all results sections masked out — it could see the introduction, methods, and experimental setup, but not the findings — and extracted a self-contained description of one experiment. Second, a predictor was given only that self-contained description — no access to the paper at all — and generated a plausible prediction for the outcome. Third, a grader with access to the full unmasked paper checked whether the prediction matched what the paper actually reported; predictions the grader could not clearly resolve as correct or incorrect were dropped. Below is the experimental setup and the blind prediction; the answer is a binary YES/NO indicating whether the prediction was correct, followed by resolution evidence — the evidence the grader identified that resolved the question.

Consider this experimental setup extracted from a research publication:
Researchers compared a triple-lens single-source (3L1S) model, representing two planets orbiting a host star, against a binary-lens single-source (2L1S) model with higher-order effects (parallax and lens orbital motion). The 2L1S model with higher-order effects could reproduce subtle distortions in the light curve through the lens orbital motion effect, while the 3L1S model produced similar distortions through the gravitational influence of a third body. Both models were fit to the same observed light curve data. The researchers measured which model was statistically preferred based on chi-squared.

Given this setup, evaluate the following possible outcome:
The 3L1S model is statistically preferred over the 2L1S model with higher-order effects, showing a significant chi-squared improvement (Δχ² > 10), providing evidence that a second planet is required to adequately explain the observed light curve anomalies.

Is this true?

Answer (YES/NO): YES